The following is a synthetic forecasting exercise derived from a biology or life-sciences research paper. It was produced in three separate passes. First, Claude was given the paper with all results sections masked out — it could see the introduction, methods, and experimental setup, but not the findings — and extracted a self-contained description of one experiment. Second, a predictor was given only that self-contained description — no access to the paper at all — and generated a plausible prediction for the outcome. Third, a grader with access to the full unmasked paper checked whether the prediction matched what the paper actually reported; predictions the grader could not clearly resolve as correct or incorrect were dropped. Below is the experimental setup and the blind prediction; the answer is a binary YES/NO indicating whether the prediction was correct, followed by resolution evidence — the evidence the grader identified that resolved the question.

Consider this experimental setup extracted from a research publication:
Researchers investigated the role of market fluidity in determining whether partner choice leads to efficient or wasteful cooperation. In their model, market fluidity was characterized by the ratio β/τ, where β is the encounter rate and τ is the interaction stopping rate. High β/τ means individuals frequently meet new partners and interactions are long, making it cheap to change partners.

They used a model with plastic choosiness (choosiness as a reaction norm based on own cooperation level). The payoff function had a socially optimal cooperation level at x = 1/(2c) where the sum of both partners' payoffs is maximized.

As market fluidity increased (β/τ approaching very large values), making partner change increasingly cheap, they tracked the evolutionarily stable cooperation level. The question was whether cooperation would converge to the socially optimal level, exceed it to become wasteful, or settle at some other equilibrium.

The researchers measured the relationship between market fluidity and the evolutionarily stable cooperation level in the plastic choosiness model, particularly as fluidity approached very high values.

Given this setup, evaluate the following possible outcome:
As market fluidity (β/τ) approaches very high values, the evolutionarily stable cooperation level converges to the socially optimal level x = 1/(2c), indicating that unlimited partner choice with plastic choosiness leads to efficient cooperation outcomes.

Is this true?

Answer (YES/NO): YES